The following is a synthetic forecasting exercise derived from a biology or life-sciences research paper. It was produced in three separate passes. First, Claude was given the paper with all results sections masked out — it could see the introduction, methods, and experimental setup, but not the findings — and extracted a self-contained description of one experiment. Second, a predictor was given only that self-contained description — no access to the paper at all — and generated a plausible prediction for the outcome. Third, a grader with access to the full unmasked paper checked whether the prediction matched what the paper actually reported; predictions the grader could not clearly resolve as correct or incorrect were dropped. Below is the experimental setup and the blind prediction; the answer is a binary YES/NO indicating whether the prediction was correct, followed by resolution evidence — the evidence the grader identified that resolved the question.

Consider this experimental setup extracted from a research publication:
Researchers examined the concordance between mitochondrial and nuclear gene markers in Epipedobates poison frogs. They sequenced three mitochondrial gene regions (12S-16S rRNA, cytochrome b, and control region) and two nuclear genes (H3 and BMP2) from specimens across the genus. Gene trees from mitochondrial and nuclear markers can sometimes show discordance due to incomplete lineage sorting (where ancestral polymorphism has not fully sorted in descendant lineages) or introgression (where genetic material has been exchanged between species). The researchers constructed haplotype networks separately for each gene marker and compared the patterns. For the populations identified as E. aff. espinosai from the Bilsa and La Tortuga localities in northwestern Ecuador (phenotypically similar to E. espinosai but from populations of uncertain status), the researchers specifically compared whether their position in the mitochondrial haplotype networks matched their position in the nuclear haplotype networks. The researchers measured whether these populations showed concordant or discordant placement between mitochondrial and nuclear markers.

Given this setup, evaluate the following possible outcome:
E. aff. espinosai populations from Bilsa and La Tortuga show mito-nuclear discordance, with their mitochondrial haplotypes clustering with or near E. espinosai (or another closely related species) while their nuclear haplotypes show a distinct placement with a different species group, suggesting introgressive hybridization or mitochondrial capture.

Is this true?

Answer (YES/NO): YES